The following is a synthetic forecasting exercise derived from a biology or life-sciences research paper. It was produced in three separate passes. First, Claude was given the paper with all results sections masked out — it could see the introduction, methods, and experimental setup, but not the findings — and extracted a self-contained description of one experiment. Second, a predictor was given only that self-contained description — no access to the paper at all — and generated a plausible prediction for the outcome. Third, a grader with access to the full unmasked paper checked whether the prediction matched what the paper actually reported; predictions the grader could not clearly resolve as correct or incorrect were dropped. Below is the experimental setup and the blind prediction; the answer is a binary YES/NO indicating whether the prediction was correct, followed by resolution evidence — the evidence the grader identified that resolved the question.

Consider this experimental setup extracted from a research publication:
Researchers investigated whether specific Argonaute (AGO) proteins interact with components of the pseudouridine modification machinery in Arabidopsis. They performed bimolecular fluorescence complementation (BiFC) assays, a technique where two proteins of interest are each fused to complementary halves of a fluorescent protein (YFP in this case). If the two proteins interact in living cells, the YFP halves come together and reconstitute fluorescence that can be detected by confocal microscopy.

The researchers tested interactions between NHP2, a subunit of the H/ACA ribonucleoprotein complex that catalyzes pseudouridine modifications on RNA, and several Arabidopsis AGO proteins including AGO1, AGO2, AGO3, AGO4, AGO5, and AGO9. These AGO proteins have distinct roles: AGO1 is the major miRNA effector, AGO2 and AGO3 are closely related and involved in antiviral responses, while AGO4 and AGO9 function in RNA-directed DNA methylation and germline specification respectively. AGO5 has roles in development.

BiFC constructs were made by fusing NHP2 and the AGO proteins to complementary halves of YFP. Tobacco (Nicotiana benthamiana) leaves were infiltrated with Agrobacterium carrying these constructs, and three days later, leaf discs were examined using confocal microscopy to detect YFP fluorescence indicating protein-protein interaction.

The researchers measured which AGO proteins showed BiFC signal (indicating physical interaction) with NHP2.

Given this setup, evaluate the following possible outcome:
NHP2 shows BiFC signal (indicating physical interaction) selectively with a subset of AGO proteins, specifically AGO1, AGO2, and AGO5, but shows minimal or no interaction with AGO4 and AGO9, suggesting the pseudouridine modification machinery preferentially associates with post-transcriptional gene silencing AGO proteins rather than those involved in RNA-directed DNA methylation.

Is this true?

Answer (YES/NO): NO